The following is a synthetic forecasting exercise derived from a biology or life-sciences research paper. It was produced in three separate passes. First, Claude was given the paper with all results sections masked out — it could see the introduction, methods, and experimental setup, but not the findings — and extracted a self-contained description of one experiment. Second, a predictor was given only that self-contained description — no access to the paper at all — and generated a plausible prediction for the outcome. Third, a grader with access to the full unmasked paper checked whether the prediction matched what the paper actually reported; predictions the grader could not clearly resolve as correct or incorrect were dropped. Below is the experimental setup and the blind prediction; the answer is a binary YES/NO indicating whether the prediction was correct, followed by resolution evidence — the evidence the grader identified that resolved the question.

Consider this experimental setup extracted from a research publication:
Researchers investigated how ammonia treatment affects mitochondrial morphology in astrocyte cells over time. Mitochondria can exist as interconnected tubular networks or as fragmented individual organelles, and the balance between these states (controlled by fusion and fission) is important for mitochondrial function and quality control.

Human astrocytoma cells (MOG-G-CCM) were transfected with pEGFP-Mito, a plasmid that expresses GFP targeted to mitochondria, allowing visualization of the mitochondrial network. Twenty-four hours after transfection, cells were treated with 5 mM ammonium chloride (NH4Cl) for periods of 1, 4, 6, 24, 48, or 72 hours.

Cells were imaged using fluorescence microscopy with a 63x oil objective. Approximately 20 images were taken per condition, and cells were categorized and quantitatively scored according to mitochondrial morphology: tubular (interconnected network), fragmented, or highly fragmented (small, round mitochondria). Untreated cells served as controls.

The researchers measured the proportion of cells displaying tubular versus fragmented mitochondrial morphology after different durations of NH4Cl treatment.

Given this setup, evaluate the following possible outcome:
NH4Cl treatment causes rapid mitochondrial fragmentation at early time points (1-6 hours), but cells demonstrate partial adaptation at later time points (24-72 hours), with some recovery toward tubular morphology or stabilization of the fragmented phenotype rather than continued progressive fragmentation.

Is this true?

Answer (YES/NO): NO